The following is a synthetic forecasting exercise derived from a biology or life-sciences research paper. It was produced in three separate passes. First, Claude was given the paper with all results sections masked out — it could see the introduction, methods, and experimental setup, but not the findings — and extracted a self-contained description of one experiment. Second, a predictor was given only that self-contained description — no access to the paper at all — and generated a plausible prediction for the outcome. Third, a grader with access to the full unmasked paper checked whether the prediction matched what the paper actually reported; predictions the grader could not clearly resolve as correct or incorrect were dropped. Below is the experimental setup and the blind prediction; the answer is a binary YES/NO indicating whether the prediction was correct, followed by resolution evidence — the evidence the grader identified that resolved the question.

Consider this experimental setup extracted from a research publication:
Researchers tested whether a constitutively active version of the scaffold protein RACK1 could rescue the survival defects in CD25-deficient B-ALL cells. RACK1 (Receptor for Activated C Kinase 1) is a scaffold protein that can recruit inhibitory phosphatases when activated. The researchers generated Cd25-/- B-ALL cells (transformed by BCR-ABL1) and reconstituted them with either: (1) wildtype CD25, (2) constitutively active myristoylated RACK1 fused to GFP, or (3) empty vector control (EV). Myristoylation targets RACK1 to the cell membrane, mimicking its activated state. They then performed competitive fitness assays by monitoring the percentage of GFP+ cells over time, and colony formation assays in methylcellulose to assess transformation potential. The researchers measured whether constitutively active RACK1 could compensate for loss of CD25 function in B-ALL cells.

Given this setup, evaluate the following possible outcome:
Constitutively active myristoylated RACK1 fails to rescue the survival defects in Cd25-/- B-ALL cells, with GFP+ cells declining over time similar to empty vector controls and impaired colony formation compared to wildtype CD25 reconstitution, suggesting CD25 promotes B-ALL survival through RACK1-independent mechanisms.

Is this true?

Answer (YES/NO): NO